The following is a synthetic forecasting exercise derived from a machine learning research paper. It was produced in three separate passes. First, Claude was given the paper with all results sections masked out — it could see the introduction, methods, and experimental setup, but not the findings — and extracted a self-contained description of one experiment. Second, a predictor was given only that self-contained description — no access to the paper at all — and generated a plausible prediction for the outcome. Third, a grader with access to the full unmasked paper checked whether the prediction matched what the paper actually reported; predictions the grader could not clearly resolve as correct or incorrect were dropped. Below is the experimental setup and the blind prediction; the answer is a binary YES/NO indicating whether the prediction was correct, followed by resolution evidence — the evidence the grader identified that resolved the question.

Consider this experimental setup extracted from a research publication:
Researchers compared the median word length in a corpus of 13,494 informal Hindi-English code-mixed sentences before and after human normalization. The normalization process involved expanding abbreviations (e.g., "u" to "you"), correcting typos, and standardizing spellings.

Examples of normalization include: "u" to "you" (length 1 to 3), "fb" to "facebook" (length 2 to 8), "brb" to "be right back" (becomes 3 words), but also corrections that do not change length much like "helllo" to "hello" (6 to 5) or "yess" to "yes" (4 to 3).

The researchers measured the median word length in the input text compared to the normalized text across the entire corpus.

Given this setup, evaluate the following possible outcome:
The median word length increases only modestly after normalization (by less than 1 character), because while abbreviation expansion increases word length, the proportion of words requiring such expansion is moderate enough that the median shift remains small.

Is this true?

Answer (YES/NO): NO